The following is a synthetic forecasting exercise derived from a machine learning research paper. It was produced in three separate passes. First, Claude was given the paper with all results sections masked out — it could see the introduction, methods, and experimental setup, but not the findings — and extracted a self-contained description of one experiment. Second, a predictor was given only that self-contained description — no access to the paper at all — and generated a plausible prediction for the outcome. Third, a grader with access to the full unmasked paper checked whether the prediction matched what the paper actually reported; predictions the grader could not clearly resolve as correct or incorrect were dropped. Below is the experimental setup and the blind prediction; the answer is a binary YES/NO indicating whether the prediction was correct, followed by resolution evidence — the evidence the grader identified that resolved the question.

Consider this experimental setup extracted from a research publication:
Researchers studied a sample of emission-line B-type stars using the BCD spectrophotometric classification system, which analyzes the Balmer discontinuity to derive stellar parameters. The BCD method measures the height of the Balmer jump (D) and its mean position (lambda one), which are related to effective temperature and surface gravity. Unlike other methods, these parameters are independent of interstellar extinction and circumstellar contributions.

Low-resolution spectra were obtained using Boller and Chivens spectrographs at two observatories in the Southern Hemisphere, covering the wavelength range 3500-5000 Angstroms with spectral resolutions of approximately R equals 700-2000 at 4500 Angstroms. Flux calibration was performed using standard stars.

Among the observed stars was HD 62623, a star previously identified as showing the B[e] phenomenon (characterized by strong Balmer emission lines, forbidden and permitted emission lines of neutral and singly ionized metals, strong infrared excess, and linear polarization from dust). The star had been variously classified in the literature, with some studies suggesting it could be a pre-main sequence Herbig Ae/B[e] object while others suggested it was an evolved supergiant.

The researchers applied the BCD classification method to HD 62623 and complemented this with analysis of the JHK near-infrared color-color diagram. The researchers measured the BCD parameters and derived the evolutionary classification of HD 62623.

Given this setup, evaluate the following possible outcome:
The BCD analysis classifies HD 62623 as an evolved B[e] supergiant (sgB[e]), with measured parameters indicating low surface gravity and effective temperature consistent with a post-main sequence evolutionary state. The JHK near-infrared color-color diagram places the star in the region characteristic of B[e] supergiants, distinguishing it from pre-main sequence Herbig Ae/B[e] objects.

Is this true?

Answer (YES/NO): YES